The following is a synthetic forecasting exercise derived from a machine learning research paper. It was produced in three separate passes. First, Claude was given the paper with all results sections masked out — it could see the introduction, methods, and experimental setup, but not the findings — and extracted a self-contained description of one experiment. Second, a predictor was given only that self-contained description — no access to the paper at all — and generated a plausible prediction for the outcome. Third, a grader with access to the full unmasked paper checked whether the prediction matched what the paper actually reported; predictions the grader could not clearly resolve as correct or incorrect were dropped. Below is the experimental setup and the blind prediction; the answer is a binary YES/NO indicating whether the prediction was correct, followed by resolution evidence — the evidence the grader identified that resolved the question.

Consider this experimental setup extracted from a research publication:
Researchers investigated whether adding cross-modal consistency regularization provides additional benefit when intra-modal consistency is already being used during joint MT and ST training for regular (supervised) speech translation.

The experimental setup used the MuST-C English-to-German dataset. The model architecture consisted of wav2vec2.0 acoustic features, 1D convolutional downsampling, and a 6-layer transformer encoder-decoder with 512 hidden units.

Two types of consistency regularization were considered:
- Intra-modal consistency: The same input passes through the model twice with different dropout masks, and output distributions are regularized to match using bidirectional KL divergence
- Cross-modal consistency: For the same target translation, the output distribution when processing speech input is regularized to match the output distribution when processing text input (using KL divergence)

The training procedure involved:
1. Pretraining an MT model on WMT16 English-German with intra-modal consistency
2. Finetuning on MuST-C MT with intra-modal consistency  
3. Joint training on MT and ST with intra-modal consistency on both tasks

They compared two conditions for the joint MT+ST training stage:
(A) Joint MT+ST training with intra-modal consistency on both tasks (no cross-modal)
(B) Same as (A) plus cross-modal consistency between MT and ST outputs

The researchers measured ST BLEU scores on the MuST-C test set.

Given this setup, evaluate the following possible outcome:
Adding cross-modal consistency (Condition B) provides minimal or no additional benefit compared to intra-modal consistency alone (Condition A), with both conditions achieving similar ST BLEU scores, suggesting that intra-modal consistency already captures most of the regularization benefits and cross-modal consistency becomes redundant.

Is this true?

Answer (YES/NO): YES